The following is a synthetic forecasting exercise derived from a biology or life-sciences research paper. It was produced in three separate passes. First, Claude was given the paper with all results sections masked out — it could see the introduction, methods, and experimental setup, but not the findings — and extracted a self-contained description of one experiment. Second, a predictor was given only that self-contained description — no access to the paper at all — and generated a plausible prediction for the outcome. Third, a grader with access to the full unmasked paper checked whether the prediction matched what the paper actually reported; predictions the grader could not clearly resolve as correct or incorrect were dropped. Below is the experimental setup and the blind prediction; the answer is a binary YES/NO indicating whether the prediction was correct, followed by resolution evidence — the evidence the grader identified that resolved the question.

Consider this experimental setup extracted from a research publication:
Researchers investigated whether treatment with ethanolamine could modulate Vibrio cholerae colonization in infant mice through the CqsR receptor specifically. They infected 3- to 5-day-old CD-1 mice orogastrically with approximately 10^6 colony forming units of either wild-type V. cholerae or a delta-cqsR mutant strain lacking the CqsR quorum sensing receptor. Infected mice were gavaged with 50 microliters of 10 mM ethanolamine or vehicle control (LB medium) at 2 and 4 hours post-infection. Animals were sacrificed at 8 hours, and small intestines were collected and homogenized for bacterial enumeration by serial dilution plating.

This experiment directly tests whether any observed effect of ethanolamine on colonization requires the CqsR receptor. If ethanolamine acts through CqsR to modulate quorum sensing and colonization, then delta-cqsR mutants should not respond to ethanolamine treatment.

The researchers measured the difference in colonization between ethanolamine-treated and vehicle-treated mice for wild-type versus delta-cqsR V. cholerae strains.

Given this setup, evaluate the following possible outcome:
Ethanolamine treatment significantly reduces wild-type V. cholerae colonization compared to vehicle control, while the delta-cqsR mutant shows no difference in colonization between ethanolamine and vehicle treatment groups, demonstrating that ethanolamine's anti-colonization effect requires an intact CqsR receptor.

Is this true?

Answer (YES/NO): YES